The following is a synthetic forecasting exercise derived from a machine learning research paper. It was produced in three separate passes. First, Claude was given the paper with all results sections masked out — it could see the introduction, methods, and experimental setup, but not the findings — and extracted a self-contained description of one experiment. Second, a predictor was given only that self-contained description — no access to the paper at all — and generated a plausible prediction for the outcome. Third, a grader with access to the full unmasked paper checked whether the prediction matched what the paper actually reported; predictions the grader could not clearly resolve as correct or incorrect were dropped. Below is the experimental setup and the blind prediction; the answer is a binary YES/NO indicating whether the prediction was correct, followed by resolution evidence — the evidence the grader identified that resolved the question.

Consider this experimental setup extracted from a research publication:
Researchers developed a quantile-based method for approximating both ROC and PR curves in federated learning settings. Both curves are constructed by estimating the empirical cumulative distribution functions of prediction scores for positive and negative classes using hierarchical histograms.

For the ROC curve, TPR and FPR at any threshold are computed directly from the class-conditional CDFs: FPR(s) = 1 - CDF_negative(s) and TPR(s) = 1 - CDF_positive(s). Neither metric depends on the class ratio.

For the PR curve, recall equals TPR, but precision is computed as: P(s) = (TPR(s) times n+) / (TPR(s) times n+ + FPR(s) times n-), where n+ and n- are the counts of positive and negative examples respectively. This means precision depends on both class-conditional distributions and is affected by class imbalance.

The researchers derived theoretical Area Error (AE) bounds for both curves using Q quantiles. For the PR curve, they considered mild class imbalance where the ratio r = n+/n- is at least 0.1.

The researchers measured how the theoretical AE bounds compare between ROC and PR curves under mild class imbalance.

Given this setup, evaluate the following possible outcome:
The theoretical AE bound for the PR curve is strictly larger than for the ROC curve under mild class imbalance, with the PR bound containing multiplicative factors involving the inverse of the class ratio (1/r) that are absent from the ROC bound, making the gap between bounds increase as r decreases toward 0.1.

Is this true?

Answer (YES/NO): NO